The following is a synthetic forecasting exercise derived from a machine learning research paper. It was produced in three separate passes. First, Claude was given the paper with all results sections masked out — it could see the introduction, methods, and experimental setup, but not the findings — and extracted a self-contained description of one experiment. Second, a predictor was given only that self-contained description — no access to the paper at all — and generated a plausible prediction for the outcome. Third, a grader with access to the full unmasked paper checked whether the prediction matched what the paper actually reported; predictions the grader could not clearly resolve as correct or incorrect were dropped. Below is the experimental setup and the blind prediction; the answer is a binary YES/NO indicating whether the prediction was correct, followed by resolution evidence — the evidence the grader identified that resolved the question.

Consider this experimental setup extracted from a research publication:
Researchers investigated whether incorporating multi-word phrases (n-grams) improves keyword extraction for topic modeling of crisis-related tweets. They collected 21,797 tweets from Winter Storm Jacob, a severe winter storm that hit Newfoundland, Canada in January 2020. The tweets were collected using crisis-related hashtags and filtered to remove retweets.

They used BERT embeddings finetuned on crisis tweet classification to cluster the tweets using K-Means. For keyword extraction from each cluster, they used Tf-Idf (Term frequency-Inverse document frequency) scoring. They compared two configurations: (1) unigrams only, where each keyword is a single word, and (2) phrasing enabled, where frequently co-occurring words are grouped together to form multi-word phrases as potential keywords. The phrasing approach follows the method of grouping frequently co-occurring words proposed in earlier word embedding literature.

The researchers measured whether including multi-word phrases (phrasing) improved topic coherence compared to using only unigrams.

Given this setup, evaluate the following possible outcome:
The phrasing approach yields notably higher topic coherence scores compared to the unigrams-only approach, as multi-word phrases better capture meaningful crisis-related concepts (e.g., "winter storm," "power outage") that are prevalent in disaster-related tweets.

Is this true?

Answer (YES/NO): NO